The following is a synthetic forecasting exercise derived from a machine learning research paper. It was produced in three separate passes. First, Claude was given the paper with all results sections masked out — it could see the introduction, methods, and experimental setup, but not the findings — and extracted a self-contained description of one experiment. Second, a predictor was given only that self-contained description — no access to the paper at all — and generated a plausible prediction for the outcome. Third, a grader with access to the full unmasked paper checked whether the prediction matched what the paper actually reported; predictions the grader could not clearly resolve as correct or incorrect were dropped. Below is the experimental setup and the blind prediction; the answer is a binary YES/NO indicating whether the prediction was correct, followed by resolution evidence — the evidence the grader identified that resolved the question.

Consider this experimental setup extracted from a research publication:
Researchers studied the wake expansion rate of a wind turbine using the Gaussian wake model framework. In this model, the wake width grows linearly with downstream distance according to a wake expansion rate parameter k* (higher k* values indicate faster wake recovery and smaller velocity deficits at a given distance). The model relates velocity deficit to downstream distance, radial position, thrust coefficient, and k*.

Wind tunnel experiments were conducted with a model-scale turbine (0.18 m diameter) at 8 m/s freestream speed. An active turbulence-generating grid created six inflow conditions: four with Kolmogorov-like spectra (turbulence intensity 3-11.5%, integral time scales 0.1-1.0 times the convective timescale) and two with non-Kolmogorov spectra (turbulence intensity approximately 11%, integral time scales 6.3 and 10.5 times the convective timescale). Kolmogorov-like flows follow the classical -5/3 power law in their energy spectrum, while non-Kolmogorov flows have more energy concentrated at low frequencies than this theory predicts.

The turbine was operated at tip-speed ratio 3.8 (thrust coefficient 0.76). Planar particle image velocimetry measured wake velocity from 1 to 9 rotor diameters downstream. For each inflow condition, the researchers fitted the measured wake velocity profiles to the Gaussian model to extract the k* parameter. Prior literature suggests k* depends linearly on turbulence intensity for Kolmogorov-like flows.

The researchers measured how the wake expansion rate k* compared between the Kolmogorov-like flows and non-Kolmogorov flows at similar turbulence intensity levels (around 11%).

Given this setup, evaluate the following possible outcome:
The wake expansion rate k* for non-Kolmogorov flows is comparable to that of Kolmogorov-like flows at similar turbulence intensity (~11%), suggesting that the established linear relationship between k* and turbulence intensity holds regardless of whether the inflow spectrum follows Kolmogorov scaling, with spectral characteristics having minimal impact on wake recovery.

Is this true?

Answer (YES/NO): NO